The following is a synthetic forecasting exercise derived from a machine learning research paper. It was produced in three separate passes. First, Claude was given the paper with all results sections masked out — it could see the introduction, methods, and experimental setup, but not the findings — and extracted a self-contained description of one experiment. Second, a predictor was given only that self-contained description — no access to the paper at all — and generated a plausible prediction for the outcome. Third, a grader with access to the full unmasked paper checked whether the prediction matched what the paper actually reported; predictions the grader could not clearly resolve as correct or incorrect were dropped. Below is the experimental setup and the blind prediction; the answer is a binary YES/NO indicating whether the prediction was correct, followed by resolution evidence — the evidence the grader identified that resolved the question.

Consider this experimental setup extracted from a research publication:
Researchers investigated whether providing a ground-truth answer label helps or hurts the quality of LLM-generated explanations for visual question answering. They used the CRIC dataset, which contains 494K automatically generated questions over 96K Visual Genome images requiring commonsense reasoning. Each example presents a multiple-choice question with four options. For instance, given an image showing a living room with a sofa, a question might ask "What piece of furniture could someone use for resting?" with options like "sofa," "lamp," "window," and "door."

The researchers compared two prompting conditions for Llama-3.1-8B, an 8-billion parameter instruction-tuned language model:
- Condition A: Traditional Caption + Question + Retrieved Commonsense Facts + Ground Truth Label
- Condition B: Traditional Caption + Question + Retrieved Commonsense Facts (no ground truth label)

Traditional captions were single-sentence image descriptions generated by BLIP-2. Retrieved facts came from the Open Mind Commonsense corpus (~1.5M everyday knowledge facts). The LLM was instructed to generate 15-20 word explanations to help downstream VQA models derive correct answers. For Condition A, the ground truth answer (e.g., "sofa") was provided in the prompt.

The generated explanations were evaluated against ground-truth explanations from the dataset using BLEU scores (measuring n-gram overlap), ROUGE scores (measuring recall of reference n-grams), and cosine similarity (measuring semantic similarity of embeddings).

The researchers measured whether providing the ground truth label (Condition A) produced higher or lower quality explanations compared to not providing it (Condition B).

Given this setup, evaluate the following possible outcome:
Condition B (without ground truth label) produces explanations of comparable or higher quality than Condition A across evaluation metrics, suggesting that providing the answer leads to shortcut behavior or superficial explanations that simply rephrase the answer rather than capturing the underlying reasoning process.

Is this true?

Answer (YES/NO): YES